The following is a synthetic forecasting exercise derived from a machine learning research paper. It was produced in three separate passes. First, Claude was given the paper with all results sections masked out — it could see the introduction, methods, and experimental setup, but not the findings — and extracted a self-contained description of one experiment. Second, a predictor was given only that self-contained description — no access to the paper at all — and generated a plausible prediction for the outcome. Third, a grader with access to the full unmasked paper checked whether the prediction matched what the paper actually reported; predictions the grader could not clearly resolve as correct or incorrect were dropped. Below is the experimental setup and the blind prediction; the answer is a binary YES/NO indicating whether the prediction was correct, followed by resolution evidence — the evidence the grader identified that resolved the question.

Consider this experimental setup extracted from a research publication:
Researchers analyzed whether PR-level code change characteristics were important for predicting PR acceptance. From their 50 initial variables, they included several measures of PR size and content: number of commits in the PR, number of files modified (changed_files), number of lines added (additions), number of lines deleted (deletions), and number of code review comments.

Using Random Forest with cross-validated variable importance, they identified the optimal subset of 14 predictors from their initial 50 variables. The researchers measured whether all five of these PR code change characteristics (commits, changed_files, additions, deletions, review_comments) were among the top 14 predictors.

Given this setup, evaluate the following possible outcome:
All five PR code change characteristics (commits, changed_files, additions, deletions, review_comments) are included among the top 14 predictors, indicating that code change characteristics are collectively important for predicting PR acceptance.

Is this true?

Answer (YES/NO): YES